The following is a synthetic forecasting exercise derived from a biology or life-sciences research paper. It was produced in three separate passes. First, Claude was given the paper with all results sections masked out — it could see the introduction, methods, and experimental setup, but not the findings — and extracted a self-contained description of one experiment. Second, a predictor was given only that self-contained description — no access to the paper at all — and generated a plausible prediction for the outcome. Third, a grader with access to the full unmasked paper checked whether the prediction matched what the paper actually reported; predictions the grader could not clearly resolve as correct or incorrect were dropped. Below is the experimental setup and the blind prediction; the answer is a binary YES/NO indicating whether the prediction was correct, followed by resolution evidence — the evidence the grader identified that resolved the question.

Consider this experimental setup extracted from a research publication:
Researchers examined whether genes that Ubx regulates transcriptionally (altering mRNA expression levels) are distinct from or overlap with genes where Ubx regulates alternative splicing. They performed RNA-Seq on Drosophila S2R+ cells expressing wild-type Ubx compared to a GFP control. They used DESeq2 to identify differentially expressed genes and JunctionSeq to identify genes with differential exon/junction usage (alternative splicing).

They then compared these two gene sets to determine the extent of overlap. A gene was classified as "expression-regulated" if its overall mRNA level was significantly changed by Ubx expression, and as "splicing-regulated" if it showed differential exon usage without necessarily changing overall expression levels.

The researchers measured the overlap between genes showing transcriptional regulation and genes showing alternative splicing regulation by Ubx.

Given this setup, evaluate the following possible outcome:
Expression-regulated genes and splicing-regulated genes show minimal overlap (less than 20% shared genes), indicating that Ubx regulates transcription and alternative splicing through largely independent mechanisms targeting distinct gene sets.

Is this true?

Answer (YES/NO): NO